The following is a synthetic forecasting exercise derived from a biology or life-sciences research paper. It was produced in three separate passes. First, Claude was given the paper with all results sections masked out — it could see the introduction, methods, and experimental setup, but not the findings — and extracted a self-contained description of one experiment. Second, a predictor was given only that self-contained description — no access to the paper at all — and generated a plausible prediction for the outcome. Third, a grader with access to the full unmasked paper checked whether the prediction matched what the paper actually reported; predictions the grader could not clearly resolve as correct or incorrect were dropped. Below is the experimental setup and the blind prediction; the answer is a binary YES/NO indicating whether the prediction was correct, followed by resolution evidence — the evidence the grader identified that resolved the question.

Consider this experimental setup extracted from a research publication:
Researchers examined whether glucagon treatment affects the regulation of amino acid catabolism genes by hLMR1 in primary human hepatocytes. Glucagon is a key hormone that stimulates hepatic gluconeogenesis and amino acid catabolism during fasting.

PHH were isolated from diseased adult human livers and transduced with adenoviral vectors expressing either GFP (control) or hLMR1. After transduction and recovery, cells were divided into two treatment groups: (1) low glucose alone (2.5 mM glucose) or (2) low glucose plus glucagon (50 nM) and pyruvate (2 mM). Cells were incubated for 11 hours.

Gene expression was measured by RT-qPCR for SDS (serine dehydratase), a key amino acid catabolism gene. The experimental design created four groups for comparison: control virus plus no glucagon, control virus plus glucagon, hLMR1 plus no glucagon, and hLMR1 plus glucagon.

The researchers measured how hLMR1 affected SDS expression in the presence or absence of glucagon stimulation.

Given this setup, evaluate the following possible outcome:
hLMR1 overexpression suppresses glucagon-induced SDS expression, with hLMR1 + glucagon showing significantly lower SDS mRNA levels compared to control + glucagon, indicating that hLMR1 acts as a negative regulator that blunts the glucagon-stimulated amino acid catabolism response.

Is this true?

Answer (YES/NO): YES